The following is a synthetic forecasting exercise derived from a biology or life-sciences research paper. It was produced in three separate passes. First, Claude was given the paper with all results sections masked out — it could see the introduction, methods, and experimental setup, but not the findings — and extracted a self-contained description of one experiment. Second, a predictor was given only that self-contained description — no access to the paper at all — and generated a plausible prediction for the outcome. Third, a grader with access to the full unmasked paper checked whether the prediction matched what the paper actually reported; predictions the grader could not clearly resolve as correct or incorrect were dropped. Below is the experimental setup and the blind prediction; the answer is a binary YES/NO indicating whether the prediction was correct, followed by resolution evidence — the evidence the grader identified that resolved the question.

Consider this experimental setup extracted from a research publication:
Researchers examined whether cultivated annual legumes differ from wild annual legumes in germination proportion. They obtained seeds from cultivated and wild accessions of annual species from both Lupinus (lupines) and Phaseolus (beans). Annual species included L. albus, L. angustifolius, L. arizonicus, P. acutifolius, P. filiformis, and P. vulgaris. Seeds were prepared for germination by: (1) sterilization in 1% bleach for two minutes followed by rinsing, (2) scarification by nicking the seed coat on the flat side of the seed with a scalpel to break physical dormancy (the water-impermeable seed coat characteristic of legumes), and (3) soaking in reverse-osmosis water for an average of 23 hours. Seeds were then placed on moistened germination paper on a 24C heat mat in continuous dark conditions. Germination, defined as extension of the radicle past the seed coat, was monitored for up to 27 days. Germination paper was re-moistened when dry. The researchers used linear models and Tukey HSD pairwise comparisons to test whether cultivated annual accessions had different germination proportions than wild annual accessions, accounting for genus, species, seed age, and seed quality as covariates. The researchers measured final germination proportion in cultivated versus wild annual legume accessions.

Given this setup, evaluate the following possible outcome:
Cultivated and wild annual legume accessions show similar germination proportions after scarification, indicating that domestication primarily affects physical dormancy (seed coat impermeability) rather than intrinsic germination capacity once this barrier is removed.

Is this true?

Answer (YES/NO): NO